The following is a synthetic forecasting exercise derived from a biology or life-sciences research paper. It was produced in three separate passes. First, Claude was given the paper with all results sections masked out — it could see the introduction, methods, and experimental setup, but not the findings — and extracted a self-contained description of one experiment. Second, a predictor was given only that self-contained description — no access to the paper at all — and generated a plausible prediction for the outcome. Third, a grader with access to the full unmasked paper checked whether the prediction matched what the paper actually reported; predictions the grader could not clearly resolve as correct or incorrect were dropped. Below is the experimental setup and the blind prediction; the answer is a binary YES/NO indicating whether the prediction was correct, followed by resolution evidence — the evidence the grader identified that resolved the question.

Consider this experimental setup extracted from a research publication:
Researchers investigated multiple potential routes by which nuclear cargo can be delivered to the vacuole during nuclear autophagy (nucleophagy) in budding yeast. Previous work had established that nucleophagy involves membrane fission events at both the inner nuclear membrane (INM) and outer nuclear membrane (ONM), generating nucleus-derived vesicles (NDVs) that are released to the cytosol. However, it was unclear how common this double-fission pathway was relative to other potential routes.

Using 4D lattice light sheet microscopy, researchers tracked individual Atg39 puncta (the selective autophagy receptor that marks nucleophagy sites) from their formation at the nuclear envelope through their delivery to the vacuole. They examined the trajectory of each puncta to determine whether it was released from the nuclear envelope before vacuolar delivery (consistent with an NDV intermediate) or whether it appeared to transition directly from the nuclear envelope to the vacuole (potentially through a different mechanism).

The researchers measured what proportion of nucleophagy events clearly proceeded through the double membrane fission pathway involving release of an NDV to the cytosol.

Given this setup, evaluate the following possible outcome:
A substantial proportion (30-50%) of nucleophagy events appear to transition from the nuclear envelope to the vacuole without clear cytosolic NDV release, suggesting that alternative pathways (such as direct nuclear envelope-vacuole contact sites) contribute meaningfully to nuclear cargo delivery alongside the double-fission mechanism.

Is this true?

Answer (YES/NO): NO